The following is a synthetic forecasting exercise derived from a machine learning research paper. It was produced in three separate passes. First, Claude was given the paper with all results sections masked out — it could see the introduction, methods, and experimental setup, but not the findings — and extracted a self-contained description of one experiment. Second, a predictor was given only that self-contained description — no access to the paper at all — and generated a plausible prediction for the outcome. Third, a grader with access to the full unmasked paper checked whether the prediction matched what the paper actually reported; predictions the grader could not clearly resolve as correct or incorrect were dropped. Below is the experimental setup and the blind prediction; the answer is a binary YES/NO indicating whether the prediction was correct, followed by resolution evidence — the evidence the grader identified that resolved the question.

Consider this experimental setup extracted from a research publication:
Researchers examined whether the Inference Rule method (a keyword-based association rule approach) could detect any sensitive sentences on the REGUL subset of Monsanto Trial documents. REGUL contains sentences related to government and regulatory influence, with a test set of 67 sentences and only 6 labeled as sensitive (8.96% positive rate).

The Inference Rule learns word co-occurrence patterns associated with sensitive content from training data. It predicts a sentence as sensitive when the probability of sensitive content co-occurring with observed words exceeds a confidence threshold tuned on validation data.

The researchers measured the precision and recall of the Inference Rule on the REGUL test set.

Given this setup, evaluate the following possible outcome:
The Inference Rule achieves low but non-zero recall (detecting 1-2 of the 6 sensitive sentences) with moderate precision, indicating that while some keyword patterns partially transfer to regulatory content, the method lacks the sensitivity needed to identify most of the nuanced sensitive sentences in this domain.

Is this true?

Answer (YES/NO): NO